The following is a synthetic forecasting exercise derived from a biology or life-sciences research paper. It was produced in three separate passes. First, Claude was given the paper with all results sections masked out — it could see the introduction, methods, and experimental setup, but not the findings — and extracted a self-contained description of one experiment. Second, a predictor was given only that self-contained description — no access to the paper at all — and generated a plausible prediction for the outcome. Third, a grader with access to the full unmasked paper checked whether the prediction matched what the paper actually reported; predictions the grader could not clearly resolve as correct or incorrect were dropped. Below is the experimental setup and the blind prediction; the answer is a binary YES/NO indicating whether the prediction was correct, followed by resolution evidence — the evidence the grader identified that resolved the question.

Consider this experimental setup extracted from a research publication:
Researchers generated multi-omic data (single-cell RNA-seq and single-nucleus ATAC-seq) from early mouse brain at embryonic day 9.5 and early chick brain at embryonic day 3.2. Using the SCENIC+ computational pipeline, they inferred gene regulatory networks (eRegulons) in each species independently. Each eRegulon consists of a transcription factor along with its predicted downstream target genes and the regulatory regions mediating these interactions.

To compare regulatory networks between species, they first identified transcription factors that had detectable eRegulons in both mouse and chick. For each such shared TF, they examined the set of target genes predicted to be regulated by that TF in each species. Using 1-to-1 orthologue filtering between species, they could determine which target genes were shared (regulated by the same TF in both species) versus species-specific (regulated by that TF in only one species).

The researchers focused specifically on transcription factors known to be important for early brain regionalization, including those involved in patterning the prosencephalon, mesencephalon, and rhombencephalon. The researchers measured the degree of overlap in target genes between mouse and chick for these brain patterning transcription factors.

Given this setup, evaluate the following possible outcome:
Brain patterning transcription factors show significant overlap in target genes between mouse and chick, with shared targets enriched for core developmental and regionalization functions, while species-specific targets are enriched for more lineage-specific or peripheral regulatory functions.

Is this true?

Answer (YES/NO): NO